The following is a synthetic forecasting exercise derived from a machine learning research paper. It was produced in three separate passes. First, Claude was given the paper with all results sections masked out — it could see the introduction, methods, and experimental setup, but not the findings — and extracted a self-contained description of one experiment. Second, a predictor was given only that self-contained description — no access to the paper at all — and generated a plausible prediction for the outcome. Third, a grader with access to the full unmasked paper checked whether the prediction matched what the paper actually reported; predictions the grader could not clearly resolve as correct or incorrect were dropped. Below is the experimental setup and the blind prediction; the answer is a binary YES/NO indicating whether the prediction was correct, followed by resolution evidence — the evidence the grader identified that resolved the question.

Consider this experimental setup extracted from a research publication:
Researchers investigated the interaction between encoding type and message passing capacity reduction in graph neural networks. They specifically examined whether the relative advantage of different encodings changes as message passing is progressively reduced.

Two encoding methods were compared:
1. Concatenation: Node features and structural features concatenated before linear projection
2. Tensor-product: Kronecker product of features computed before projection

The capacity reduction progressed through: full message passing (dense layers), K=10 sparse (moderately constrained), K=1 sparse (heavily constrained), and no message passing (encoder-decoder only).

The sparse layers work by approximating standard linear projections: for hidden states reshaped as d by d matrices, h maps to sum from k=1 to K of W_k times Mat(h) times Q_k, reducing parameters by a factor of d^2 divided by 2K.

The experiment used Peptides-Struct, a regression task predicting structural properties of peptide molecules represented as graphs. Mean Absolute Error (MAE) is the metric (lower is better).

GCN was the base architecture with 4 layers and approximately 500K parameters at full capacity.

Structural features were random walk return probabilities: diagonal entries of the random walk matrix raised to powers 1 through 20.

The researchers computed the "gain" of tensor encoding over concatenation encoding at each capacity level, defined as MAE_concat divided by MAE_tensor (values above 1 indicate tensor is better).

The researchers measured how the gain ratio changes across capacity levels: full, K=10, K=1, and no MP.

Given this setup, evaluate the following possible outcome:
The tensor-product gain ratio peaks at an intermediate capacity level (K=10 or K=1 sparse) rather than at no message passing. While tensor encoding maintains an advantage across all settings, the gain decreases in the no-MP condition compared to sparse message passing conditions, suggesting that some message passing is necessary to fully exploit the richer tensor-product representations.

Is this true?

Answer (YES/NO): NO